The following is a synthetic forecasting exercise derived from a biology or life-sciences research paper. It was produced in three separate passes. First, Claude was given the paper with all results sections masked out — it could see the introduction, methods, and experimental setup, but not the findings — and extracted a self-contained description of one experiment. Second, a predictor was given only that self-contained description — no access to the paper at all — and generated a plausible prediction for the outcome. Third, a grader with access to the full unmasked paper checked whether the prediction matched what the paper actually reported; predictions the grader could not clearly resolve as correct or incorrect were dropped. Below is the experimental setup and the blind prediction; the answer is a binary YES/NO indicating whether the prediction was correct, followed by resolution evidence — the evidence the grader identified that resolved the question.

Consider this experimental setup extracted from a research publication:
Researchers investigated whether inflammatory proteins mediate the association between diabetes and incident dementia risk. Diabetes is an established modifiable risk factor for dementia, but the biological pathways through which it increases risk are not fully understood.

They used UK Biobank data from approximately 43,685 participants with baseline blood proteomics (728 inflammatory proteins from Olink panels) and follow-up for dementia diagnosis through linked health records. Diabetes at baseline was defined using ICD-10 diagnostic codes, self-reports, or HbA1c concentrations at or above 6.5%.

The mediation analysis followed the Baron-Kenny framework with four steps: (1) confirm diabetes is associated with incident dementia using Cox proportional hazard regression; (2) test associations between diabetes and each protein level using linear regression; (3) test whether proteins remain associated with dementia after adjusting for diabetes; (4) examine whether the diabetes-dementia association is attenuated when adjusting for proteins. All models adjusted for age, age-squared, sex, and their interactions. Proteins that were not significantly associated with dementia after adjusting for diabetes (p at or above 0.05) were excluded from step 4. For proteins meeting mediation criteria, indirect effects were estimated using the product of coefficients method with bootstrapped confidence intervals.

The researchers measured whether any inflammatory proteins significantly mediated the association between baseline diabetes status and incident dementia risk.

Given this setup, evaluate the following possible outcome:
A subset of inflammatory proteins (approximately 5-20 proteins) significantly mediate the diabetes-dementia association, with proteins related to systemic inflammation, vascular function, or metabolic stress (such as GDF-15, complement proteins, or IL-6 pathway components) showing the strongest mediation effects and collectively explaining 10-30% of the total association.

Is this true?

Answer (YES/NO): NO